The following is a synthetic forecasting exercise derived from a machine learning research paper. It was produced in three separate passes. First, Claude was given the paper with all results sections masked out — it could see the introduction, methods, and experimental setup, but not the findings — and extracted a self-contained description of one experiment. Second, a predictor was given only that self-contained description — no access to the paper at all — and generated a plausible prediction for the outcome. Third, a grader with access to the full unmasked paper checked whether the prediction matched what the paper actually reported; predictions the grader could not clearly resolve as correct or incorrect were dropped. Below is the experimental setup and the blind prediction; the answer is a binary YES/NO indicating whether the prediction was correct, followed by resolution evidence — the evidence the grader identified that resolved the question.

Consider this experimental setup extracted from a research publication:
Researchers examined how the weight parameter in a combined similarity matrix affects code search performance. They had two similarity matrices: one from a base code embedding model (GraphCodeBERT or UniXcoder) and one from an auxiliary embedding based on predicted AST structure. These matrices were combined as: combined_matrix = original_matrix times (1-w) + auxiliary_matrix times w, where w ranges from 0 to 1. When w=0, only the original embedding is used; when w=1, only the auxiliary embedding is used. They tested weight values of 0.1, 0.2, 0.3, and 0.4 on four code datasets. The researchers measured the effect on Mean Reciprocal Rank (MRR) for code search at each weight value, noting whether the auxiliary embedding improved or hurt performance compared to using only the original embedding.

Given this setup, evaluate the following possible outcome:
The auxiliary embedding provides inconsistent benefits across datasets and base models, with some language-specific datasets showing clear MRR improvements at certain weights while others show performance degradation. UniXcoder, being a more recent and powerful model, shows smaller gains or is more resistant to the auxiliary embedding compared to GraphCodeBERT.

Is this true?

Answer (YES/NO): NO